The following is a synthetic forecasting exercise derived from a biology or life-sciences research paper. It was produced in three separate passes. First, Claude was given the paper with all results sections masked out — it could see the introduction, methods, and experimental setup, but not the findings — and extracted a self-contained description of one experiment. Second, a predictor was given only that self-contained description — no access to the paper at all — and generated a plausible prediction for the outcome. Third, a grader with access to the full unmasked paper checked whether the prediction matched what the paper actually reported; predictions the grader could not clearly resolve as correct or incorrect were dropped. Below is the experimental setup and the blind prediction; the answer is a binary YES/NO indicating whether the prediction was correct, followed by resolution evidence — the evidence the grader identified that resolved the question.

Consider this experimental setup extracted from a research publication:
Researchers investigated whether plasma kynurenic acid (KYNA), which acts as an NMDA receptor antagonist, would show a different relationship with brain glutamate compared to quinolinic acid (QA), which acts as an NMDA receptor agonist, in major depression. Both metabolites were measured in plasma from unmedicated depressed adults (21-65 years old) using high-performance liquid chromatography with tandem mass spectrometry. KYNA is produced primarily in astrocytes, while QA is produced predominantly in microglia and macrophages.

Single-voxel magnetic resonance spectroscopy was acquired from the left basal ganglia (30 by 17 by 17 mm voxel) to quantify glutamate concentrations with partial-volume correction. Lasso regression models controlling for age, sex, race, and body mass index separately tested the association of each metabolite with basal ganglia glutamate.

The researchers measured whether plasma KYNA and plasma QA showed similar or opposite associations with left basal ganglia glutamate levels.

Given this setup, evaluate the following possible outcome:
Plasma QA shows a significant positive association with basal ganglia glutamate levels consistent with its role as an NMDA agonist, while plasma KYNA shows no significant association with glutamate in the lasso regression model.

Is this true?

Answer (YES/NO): NO